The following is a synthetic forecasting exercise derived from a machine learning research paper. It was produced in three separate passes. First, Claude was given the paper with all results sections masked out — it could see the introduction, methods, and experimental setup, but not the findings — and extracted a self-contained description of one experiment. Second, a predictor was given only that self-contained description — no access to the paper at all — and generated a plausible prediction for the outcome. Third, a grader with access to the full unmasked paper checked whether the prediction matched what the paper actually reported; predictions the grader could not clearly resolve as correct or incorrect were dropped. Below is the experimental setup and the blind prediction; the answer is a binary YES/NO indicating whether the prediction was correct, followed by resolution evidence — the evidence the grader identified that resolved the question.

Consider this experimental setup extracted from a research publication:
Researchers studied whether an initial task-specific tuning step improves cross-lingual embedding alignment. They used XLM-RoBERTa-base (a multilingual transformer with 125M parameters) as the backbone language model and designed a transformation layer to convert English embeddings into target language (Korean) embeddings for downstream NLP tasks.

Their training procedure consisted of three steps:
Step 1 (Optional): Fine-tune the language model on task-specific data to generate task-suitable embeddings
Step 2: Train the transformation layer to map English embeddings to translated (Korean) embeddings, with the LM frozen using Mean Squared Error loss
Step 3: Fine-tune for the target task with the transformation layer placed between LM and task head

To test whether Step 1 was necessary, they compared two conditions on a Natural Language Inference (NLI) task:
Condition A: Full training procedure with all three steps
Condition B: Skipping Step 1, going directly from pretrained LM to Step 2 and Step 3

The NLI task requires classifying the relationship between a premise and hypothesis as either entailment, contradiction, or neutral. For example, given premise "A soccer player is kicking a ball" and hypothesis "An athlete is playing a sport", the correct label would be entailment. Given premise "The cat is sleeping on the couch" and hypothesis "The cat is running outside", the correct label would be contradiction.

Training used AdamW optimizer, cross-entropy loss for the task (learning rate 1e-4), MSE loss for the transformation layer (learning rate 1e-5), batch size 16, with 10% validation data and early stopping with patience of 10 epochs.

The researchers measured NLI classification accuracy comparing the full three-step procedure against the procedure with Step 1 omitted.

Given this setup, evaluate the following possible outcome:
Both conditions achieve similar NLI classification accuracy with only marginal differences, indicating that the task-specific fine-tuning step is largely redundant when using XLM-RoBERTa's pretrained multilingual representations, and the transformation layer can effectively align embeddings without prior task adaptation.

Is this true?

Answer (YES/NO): NO